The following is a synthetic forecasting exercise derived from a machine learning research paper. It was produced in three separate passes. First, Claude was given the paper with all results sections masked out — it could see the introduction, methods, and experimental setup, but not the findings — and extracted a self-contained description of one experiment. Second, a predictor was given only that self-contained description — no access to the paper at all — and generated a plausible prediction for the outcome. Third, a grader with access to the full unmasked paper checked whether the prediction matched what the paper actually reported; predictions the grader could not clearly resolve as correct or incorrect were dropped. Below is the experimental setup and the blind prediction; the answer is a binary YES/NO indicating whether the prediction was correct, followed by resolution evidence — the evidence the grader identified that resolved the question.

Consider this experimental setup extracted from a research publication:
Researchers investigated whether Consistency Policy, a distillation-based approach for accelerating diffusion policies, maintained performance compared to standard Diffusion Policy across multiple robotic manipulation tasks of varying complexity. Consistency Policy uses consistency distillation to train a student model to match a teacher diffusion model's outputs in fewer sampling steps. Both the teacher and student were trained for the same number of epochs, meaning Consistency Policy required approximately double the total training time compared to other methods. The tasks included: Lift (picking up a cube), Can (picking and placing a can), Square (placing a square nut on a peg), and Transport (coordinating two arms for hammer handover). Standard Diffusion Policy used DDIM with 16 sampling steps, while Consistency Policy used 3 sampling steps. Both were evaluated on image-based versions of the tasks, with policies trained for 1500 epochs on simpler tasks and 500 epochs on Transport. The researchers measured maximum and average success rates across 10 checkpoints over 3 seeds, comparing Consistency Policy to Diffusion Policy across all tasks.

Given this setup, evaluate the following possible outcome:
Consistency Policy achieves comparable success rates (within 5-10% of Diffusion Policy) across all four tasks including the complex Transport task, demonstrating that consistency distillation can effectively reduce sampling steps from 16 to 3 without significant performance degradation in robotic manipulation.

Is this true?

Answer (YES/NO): NO